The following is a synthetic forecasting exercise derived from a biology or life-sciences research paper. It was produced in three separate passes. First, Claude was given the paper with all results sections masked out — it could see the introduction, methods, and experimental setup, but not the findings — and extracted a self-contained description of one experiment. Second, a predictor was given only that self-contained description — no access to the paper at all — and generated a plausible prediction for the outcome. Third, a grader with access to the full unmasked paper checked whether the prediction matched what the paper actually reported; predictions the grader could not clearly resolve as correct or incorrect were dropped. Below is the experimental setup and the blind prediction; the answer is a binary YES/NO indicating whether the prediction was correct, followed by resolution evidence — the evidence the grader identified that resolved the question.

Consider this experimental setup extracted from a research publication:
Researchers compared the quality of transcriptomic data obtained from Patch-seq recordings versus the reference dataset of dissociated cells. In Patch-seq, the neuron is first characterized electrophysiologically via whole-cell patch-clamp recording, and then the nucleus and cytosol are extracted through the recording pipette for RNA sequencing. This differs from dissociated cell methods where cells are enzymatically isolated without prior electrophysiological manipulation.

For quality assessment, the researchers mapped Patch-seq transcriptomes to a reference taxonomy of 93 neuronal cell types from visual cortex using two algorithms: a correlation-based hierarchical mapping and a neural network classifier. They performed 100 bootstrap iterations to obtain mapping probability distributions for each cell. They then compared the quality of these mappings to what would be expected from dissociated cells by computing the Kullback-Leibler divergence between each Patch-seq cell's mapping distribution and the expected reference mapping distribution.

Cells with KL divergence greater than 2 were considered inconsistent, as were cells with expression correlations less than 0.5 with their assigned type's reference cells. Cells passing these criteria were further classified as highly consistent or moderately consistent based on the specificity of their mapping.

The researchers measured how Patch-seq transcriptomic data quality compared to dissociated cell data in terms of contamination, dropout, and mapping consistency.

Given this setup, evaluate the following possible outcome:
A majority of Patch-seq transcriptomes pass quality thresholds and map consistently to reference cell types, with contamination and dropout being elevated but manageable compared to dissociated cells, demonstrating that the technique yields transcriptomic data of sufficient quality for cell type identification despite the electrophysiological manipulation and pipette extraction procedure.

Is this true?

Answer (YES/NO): YES